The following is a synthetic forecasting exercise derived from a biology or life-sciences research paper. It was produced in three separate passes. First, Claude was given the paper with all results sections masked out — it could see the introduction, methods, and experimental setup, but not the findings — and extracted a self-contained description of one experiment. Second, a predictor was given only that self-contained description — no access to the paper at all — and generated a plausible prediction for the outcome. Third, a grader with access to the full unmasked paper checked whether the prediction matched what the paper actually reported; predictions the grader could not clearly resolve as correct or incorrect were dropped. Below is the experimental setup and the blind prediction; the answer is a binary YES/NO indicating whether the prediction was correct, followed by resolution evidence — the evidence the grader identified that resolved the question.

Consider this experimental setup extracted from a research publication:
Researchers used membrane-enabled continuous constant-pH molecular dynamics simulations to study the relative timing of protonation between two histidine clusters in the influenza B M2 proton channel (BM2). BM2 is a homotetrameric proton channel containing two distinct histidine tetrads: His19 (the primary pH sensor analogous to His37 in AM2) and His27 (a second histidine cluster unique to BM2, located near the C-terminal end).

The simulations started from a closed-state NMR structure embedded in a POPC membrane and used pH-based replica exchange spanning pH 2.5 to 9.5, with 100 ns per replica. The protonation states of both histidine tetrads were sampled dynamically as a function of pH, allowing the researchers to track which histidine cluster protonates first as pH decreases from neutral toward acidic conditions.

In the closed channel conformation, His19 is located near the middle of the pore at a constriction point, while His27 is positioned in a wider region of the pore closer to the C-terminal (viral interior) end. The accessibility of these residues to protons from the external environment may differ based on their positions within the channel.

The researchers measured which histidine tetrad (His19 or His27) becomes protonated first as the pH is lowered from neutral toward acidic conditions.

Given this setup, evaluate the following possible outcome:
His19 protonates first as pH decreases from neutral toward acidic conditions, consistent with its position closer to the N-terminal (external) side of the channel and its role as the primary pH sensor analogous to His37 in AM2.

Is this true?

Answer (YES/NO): NO